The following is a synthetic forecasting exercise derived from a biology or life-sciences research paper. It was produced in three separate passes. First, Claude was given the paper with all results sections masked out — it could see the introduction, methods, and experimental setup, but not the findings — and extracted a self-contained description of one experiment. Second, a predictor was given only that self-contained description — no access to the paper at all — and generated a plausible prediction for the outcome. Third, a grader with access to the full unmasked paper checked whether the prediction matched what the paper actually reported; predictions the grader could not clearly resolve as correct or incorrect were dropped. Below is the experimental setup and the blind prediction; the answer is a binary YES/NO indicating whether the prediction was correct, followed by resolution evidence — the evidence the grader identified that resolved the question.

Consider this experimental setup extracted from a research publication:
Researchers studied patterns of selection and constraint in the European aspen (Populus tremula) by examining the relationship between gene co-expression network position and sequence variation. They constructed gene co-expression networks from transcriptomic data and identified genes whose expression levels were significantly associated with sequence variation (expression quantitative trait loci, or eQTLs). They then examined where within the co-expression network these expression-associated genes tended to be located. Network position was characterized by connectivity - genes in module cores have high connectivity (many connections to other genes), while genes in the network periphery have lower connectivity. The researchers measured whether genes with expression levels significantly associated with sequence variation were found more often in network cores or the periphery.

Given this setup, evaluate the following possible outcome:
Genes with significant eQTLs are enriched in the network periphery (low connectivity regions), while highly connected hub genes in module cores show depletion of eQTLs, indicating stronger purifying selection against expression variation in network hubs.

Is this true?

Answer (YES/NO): YES